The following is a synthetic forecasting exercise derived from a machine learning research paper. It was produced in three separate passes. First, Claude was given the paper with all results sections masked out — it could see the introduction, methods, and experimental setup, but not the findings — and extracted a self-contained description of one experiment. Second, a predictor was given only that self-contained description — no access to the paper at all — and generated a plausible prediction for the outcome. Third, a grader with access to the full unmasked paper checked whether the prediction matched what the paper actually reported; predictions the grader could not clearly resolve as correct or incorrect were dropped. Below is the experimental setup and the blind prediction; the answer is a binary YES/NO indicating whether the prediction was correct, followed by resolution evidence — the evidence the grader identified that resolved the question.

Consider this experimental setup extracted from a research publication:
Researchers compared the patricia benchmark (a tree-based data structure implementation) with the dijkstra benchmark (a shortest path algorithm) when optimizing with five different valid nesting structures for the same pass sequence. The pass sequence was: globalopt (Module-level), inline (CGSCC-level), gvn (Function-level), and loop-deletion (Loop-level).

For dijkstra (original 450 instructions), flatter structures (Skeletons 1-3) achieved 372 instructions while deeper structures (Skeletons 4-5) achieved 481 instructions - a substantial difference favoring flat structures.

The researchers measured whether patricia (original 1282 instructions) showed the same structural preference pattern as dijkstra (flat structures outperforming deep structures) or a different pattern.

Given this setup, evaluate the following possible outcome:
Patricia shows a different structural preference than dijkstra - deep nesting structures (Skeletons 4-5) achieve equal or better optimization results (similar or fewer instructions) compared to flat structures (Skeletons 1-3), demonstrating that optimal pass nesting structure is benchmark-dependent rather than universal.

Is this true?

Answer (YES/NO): NO